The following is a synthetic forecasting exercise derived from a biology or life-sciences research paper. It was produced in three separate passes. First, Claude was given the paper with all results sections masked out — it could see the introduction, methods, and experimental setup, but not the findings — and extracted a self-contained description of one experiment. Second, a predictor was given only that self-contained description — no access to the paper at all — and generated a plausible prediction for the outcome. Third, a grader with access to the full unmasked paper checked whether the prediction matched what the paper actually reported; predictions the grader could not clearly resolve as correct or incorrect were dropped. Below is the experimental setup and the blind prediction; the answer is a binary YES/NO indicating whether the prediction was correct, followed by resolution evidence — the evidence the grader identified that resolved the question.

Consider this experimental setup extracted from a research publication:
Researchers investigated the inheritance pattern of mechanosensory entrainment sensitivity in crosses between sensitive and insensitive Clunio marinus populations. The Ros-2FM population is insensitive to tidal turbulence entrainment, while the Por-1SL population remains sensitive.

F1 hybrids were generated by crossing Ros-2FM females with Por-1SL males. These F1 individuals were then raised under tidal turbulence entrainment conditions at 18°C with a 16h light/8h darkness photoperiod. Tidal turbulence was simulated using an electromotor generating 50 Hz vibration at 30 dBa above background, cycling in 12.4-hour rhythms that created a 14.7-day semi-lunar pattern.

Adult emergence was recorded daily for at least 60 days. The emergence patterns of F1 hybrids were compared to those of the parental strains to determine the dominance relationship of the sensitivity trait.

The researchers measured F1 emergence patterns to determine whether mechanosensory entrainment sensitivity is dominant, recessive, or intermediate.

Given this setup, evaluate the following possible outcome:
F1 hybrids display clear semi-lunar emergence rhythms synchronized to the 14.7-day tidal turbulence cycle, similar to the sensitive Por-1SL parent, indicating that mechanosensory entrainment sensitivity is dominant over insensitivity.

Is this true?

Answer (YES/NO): YES